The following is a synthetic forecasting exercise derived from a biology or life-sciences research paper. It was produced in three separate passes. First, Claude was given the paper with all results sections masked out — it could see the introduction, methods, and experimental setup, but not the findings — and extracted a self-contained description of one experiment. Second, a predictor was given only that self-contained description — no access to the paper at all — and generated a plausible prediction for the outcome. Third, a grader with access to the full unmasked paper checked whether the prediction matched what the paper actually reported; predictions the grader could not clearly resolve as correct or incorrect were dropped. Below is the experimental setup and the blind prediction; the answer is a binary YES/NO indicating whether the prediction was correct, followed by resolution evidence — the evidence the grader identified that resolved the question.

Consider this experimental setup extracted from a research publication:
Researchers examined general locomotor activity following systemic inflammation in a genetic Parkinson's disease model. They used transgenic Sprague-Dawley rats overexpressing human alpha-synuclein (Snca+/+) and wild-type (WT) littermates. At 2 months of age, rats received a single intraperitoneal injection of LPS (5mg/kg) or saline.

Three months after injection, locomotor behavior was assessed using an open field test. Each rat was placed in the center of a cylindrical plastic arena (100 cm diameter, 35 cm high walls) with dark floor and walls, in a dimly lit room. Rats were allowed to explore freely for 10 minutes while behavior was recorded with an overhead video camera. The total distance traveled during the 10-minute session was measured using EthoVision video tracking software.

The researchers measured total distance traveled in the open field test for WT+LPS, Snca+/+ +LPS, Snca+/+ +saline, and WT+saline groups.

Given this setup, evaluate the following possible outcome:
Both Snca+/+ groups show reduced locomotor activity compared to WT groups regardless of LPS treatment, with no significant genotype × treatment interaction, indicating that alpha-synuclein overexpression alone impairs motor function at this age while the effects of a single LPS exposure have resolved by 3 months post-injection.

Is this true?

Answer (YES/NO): NO